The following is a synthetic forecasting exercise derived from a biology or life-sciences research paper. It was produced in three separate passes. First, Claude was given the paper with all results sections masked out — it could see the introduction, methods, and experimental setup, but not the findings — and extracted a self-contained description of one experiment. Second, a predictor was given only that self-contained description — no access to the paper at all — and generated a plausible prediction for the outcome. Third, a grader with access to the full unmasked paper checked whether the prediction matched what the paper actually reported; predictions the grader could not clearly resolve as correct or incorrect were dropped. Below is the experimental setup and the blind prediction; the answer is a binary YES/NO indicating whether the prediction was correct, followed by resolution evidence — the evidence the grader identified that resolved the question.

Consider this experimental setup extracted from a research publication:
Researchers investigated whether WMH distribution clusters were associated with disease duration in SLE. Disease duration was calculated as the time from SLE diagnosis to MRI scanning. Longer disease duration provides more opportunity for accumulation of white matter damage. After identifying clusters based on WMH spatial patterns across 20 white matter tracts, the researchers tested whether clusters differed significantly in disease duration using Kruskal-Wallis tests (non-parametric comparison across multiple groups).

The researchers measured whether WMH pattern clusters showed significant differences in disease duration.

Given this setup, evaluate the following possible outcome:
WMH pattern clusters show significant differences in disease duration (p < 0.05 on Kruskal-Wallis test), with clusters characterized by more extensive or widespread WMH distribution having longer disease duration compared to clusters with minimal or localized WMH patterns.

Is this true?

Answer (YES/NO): NO